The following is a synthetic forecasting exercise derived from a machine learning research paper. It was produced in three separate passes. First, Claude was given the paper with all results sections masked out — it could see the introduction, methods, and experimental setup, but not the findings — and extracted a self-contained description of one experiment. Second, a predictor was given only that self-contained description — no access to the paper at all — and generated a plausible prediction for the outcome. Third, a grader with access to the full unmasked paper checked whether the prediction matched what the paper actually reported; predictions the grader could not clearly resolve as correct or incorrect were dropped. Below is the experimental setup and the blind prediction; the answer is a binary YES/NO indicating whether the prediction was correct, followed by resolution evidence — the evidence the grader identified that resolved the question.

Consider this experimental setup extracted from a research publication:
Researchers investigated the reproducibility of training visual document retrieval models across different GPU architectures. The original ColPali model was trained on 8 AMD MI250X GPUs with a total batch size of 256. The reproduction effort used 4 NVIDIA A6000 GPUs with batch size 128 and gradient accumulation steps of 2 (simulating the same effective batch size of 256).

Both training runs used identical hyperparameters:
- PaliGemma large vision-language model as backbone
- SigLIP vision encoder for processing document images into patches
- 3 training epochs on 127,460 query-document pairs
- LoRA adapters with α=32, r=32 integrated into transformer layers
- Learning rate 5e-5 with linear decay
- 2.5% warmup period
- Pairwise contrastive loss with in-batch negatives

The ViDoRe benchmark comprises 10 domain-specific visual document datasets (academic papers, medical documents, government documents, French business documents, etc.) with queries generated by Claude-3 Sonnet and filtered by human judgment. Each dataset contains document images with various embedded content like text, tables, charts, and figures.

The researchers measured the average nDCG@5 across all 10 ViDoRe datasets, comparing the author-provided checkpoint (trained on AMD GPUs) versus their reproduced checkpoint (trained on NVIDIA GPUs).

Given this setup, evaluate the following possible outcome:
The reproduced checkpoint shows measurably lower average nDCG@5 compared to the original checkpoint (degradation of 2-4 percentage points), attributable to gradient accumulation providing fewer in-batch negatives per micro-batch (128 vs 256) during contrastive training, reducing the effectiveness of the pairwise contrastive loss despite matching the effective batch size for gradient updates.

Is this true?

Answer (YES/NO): NO